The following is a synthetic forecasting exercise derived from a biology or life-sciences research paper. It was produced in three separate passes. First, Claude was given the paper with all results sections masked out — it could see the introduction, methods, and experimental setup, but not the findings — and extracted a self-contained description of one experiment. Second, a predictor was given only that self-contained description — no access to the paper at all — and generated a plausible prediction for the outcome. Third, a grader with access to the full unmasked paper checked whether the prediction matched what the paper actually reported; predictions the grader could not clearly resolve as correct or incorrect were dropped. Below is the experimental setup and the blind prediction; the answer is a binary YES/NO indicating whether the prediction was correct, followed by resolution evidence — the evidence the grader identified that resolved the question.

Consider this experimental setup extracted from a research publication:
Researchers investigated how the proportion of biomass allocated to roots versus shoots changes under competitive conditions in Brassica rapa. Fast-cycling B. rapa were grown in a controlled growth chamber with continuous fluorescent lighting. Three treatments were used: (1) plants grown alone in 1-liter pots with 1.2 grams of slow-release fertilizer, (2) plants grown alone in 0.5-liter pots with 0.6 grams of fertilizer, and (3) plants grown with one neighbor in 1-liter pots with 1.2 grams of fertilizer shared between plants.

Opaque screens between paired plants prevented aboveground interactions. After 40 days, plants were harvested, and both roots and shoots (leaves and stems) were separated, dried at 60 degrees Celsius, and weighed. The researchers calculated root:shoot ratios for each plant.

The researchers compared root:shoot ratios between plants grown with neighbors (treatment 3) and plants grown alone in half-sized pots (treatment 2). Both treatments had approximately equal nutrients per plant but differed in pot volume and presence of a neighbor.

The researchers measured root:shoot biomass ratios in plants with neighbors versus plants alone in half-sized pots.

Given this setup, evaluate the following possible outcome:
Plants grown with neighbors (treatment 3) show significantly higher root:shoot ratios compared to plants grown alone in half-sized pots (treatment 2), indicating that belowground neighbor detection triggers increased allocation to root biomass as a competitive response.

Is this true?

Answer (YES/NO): NO